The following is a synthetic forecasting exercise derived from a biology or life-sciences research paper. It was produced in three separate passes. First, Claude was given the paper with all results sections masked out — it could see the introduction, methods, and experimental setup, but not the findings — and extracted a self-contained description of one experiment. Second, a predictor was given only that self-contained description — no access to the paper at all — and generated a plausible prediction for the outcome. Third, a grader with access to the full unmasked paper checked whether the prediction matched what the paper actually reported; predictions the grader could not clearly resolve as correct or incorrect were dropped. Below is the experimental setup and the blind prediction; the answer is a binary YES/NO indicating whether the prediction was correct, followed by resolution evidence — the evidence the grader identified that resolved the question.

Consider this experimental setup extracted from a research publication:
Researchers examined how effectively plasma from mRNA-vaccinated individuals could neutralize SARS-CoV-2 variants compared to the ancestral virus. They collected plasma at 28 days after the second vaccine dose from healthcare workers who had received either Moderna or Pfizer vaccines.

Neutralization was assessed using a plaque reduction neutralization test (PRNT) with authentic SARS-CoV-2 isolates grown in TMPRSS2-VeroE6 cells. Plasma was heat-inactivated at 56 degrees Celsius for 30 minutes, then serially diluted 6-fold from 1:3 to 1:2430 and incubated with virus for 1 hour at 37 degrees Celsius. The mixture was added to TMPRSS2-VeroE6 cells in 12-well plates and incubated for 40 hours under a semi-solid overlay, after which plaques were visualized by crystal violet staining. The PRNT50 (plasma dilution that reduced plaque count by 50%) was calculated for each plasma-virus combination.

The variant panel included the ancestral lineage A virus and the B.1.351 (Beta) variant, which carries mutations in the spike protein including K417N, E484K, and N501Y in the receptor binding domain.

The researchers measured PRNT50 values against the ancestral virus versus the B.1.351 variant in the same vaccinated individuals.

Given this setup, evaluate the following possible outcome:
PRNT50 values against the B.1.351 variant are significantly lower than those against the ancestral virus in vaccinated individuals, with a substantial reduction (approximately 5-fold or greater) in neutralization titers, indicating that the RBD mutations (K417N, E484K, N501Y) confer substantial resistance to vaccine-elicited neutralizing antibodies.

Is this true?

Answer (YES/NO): YES